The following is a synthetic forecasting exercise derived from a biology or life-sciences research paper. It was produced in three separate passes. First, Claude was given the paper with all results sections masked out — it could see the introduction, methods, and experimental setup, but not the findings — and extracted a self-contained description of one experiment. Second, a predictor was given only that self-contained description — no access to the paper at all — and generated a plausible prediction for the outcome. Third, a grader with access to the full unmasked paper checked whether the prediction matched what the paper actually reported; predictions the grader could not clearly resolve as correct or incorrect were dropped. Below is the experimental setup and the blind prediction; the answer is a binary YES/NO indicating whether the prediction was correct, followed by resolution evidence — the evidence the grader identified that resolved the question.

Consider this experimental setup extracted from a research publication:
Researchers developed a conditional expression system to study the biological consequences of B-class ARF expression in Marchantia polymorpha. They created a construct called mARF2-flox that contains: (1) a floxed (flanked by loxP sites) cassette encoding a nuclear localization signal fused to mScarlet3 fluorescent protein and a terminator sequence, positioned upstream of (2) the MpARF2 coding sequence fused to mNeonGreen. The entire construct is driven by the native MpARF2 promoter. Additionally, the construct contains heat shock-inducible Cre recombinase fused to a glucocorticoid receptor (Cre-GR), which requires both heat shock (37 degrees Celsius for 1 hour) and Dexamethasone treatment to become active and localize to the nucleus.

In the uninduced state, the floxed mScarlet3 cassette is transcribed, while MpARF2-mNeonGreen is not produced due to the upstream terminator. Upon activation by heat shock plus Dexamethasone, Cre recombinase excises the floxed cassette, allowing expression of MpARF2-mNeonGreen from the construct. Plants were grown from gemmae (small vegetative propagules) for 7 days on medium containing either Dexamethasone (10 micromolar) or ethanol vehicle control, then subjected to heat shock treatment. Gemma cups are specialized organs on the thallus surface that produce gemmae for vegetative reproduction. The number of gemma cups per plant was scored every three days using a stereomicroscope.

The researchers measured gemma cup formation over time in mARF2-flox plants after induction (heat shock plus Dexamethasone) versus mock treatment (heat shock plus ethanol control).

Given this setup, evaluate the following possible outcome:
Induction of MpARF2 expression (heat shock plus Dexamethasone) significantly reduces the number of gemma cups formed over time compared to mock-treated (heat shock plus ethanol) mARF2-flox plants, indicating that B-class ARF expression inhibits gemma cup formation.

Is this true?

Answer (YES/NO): YES